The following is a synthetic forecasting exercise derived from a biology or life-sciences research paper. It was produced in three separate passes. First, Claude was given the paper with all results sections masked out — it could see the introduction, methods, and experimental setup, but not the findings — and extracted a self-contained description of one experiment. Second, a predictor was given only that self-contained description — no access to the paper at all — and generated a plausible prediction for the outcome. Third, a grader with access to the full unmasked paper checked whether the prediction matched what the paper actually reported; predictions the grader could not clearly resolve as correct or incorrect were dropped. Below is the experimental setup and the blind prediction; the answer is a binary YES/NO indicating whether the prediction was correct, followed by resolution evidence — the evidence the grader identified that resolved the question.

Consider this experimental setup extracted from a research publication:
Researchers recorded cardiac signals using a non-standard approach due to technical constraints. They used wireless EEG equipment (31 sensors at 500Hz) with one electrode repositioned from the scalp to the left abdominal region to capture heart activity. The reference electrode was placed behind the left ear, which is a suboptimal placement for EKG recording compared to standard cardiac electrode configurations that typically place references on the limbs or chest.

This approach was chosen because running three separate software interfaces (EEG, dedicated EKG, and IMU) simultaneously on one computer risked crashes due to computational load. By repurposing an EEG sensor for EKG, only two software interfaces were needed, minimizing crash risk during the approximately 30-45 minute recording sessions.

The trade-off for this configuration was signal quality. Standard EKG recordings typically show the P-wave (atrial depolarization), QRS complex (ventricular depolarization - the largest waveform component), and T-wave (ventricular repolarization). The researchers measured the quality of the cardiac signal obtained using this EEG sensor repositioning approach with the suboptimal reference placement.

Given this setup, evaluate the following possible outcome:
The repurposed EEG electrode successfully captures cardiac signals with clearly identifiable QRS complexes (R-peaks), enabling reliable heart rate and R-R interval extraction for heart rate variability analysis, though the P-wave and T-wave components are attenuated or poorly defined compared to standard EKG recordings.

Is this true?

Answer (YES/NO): NO